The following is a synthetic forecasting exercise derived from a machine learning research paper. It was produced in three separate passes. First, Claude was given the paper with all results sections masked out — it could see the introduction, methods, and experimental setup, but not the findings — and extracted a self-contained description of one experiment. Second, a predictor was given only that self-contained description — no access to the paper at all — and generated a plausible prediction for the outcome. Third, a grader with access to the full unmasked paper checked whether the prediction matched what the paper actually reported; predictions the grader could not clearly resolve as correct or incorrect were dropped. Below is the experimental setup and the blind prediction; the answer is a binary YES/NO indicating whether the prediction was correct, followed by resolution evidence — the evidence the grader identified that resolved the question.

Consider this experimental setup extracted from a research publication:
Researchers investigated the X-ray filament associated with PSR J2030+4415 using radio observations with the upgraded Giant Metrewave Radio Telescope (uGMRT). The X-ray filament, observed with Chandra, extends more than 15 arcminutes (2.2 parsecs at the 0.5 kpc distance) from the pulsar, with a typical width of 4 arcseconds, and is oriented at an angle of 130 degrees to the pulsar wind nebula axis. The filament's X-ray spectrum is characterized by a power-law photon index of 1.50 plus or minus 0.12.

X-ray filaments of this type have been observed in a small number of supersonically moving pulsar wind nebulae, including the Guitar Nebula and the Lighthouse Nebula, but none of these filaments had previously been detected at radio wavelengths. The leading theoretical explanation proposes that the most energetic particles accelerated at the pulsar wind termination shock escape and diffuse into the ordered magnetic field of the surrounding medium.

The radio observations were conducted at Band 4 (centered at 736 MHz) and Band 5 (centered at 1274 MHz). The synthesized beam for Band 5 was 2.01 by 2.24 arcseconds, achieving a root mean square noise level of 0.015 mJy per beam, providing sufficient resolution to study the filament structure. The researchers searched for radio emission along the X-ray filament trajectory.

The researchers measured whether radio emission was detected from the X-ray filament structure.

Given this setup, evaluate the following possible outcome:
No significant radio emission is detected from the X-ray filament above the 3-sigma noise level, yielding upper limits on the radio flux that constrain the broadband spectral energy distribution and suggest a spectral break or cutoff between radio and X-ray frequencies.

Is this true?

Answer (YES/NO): YES